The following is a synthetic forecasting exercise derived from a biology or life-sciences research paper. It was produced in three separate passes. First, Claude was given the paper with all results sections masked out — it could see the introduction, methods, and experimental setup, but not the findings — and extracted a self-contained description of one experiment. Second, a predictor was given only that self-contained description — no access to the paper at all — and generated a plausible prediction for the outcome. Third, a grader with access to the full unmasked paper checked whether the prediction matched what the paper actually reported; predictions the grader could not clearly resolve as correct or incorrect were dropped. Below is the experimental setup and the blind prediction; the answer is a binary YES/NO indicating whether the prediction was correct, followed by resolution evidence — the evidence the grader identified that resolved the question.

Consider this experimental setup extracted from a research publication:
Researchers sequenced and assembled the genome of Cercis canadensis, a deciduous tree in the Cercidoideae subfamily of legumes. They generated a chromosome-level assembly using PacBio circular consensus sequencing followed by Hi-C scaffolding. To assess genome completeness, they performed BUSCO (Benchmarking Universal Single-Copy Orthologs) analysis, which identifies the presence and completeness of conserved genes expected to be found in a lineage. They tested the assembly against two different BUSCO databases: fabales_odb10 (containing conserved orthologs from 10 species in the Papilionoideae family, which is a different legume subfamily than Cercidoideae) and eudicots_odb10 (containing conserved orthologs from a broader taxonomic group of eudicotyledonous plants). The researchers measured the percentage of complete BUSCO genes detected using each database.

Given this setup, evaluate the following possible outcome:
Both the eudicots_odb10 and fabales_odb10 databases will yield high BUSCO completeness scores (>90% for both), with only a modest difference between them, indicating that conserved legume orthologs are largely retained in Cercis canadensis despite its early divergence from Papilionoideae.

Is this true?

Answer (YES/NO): YES